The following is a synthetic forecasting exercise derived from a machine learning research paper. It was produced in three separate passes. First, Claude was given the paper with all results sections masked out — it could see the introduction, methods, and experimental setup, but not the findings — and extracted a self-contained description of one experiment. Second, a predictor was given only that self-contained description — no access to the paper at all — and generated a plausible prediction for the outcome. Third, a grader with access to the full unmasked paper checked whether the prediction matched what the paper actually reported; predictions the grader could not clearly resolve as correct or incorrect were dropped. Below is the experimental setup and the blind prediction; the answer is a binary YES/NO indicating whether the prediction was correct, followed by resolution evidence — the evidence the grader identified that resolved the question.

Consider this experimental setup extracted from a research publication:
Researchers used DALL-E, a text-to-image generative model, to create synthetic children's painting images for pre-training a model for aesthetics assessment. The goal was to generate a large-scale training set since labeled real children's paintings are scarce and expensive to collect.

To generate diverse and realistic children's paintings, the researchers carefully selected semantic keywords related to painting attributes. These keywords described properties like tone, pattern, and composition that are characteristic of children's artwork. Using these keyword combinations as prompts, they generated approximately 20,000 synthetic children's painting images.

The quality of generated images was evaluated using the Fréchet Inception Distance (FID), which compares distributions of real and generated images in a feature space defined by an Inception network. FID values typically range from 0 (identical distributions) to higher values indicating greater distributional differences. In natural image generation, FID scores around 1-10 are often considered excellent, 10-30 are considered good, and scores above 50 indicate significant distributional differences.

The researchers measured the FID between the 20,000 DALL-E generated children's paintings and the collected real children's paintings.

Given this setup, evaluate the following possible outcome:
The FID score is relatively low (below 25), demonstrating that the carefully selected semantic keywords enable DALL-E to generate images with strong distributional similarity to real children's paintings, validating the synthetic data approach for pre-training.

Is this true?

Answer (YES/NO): YES